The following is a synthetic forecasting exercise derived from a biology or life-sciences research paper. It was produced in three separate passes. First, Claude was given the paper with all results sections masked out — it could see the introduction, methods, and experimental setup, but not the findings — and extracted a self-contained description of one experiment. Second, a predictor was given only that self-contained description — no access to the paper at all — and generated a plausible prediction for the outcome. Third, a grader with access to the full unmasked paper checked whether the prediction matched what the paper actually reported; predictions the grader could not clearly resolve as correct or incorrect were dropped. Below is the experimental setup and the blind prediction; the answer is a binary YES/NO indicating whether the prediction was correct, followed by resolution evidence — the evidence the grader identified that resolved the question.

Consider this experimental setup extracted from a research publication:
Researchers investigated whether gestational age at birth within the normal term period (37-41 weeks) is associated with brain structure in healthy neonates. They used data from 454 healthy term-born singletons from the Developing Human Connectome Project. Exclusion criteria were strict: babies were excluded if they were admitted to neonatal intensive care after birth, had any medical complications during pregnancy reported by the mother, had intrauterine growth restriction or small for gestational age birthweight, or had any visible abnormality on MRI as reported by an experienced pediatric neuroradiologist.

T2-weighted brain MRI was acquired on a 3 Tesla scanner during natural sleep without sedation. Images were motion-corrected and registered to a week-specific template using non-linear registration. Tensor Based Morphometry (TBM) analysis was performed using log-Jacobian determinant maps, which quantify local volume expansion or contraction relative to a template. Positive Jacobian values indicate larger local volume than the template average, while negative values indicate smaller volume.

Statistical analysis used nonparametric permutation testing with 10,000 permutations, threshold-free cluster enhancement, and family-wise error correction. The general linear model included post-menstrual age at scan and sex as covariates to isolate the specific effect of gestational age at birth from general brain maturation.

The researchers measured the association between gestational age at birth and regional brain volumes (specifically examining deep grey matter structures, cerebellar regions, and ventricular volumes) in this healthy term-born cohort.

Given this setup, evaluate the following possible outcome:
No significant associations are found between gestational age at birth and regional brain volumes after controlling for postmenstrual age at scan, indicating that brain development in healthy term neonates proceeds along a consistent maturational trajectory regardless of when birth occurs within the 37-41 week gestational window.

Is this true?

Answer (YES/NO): NO